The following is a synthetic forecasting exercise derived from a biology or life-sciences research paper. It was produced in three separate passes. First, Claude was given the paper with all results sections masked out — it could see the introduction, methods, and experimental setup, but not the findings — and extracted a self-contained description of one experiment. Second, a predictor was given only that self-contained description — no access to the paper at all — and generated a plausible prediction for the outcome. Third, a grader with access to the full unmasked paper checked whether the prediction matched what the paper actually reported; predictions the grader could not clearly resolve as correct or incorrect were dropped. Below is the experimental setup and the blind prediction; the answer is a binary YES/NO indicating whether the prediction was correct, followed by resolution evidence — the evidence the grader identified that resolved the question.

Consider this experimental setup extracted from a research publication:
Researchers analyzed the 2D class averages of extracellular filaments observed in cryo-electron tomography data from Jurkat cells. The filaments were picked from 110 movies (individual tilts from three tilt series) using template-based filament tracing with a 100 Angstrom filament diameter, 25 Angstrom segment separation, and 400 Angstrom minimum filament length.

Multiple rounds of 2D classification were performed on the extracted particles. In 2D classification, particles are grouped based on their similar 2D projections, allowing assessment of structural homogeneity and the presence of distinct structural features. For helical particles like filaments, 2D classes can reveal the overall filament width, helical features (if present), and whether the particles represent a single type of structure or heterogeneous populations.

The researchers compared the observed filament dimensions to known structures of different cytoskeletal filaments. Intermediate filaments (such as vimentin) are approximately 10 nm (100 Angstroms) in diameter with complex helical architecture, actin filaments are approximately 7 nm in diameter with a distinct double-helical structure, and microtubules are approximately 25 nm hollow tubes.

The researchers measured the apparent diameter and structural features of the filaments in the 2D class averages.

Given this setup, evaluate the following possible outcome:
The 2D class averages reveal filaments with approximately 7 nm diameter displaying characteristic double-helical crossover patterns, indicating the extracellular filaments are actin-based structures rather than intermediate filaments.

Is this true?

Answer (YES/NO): NO